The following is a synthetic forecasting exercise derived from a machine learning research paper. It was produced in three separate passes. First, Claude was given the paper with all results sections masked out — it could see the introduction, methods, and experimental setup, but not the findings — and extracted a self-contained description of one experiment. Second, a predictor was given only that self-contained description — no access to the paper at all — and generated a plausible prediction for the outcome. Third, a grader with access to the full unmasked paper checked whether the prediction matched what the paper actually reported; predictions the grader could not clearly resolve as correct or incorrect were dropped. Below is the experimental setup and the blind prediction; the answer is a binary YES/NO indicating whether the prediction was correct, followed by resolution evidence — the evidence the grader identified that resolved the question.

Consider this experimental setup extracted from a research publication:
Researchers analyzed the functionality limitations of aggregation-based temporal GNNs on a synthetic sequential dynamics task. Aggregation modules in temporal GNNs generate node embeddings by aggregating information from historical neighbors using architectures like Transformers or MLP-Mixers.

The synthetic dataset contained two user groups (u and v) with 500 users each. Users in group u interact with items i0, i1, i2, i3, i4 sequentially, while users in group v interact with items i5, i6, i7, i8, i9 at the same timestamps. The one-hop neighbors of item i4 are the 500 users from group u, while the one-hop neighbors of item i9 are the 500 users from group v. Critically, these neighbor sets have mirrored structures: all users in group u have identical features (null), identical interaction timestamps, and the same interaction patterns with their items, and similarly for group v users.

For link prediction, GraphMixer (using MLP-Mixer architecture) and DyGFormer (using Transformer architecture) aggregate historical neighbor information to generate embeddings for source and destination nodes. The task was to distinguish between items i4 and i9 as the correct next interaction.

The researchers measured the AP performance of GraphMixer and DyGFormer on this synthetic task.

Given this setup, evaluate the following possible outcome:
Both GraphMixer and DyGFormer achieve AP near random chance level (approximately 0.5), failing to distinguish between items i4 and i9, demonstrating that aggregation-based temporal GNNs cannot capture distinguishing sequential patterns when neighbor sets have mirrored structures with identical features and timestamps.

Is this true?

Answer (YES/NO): YES